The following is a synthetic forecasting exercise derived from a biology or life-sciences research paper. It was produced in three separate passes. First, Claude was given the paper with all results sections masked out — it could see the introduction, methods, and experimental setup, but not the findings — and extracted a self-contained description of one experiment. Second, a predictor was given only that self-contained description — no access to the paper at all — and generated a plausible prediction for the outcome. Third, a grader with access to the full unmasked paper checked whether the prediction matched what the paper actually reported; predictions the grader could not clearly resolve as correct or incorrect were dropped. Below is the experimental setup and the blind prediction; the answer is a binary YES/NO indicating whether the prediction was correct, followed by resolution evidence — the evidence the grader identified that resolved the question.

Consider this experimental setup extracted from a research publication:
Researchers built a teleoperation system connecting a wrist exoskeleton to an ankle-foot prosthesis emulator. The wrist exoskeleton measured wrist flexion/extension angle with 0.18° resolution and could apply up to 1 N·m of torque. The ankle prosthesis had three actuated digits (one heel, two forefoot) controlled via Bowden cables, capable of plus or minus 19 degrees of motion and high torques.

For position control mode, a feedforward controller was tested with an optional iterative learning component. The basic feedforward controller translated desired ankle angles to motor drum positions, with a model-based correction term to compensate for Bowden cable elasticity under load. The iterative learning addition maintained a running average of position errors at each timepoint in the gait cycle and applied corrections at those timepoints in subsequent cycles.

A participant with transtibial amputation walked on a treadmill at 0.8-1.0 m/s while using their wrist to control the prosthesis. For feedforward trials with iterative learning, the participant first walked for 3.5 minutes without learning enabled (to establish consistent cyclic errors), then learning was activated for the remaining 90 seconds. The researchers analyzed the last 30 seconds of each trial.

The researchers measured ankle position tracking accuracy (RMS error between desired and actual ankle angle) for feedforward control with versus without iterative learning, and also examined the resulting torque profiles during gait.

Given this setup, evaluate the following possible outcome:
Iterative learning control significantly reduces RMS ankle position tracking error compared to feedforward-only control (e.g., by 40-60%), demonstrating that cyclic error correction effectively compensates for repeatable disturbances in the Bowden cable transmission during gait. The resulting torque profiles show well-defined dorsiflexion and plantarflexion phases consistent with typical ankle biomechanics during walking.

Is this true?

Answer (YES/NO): NO